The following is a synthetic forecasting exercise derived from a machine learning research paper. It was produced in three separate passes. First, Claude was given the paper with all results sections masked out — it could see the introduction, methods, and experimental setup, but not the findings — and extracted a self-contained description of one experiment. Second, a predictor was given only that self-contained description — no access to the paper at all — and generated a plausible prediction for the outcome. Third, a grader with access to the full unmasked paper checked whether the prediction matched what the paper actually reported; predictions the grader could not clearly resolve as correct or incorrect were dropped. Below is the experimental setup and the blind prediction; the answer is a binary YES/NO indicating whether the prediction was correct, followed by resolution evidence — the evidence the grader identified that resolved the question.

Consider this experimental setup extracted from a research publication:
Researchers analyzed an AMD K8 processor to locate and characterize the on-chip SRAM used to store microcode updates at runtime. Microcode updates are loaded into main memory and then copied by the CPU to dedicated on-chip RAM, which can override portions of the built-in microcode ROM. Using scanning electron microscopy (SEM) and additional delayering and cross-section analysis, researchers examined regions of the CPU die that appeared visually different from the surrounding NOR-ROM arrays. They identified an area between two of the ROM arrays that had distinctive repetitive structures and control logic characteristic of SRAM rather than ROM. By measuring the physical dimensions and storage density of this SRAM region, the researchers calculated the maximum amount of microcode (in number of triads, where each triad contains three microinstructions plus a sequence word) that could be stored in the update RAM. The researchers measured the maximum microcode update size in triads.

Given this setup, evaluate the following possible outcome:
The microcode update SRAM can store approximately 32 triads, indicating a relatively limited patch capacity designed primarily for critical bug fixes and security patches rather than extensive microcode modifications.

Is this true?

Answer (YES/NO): YES